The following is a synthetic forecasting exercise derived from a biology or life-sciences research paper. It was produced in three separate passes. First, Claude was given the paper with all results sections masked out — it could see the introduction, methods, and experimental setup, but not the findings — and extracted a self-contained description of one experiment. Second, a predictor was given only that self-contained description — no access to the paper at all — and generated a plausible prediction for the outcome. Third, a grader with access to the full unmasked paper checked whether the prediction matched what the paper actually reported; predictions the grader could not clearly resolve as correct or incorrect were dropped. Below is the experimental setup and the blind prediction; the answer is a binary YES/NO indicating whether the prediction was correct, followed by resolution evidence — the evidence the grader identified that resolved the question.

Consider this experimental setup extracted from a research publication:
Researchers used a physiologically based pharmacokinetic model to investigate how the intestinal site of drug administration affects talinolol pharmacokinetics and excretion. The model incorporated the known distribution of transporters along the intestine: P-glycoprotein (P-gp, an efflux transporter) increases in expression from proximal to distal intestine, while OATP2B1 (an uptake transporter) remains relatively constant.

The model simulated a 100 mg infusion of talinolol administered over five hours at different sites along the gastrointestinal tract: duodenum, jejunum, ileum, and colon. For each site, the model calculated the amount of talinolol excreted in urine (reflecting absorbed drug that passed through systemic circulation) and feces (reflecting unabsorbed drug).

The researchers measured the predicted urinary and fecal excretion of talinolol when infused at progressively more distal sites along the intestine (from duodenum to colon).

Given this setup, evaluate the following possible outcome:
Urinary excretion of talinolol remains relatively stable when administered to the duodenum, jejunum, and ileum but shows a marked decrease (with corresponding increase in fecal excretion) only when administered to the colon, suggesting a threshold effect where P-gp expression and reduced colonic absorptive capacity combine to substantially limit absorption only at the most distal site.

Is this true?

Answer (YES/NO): NO